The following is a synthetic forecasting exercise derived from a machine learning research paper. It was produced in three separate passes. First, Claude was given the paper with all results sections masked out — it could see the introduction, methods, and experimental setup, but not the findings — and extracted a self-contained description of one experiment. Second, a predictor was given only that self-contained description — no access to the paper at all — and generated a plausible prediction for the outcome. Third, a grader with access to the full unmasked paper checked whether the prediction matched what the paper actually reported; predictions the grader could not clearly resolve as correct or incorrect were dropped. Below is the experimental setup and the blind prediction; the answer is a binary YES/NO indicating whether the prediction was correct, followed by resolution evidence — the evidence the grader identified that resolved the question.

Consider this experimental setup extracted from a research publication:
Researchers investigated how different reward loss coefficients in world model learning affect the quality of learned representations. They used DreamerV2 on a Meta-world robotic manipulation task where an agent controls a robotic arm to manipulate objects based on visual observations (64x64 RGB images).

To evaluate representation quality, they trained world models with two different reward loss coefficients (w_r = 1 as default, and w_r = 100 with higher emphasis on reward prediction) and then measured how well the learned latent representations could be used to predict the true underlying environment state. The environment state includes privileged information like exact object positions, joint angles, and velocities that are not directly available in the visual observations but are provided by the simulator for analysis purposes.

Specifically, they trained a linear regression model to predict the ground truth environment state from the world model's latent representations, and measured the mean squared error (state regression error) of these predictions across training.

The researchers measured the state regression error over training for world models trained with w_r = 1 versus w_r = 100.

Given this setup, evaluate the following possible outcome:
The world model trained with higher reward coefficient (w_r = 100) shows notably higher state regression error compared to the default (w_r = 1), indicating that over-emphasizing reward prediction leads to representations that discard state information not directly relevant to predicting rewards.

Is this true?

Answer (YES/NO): NO